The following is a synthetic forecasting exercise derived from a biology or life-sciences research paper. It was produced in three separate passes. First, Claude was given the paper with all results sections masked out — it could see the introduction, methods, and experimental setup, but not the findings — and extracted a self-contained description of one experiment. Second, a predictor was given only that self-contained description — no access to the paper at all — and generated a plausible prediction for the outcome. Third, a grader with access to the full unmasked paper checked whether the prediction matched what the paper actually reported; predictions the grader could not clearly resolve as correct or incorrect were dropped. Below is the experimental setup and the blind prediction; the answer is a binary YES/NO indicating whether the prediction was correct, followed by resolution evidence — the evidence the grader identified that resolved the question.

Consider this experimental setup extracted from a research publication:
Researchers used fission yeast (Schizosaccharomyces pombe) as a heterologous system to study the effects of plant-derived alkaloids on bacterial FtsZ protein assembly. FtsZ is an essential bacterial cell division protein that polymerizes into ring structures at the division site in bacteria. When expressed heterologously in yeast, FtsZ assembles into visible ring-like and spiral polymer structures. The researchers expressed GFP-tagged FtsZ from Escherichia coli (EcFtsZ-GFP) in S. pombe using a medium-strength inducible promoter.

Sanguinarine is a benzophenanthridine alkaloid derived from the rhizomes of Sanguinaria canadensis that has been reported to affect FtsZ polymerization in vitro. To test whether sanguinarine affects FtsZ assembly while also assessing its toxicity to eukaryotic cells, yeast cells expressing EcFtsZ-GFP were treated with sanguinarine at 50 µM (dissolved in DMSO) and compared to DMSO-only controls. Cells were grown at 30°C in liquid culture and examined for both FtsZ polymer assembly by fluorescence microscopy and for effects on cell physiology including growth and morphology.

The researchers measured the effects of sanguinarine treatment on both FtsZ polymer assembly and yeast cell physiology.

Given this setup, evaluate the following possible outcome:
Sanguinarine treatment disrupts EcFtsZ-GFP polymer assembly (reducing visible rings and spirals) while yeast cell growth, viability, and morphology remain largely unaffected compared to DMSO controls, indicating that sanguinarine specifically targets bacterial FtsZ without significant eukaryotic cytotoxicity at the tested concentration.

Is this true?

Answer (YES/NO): NO